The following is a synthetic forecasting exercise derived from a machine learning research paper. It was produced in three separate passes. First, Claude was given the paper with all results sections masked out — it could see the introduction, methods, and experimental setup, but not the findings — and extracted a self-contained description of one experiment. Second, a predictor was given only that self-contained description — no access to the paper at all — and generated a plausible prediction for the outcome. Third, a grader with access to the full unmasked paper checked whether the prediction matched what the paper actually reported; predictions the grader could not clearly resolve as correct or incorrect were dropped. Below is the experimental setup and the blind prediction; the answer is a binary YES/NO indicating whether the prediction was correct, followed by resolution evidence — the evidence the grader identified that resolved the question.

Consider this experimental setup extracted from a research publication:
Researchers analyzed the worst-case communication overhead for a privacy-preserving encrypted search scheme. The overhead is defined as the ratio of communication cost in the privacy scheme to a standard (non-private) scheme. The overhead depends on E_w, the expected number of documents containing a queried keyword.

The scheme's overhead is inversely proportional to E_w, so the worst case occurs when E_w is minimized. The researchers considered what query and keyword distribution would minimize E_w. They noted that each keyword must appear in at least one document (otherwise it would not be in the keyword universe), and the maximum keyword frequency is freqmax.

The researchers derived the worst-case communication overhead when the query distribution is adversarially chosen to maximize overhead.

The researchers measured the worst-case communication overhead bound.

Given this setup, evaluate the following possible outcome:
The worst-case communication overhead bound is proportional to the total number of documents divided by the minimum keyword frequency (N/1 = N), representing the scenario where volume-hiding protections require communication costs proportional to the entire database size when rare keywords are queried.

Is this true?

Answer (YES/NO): NO